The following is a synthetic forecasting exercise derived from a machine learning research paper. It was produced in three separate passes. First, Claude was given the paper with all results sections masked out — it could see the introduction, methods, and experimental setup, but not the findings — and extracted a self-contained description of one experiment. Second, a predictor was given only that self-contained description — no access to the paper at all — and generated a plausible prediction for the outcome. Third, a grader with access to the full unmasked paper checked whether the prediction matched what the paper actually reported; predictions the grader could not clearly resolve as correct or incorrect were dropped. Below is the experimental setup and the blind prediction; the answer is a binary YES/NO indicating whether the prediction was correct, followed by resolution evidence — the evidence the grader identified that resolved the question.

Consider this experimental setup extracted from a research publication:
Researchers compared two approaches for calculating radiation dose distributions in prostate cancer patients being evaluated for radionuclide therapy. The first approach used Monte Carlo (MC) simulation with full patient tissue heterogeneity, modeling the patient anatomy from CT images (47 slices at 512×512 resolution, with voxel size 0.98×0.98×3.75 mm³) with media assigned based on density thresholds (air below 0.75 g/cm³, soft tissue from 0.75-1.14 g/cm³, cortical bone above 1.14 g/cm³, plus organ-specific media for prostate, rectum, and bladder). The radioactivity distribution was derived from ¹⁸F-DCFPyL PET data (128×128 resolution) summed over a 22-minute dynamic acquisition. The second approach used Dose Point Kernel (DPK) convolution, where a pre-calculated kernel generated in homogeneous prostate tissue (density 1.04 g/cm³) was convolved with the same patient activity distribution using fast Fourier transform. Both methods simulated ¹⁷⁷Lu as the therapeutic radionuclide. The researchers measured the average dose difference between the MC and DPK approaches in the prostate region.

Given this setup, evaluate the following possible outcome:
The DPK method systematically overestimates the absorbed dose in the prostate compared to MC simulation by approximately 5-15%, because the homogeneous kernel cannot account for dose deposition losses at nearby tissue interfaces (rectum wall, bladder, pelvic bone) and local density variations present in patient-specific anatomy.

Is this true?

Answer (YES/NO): NO